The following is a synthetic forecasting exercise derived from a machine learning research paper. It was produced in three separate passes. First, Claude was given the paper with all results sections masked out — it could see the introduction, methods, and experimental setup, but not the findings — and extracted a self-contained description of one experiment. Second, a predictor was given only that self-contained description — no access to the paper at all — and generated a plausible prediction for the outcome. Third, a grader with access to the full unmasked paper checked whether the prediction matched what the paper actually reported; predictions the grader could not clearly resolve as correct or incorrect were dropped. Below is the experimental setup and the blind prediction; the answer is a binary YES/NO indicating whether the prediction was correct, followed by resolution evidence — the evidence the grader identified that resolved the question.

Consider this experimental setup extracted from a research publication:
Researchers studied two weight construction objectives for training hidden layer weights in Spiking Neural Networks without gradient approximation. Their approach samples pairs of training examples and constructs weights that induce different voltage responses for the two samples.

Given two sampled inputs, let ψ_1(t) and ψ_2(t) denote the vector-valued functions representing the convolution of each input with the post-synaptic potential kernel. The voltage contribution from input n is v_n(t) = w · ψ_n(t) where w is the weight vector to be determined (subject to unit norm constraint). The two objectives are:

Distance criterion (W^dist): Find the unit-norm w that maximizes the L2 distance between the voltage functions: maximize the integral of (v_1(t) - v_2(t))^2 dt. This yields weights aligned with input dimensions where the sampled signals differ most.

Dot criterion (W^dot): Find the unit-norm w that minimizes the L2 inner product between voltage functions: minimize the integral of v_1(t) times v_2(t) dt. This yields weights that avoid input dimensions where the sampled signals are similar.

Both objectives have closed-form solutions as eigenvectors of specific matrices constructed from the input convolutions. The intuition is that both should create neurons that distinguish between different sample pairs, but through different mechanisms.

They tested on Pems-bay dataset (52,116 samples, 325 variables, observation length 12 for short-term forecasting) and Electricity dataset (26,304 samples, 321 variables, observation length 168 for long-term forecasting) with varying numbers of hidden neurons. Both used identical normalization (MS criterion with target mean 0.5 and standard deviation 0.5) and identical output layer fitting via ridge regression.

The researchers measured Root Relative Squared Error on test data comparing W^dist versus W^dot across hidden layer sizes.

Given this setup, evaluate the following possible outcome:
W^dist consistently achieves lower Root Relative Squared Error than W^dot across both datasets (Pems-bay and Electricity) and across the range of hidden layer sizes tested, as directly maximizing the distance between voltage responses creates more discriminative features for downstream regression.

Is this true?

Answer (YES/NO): NO